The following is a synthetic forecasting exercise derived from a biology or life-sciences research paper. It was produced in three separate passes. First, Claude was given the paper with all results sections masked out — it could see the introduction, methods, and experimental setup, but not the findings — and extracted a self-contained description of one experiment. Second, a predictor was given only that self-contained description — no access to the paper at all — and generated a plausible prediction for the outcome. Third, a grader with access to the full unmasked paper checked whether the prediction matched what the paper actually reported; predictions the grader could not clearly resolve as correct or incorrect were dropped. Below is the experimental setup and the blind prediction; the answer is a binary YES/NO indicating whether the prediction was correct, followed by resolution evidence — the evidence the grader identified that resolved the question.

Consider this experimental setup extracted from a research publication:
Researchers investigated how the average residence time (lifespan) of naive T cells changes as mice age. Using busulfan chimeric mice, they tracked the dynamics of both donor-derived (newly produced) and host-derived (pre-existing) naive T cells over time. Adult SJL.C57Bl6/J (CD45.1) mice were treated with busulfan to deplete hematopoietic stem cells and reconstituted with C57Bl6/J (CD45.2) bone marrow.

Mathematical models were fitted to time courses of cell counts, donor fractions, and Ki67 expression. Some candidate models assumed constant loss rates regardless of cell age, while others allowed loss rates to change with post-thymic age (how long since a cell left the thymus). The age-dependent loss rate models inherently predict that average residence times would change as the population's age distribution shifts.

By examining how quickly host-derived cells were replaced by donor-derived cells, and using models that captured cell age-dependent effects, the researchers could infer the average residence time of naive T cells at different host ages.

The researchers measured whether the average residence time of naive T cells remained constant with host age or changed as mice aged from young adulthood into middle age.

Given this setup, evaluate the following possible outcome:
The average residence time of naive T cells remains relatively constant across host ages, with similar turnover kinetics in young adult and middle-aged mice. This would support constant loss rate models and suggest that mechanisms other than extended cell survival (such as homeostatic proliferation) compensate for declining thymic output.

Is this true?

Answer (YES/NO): NO